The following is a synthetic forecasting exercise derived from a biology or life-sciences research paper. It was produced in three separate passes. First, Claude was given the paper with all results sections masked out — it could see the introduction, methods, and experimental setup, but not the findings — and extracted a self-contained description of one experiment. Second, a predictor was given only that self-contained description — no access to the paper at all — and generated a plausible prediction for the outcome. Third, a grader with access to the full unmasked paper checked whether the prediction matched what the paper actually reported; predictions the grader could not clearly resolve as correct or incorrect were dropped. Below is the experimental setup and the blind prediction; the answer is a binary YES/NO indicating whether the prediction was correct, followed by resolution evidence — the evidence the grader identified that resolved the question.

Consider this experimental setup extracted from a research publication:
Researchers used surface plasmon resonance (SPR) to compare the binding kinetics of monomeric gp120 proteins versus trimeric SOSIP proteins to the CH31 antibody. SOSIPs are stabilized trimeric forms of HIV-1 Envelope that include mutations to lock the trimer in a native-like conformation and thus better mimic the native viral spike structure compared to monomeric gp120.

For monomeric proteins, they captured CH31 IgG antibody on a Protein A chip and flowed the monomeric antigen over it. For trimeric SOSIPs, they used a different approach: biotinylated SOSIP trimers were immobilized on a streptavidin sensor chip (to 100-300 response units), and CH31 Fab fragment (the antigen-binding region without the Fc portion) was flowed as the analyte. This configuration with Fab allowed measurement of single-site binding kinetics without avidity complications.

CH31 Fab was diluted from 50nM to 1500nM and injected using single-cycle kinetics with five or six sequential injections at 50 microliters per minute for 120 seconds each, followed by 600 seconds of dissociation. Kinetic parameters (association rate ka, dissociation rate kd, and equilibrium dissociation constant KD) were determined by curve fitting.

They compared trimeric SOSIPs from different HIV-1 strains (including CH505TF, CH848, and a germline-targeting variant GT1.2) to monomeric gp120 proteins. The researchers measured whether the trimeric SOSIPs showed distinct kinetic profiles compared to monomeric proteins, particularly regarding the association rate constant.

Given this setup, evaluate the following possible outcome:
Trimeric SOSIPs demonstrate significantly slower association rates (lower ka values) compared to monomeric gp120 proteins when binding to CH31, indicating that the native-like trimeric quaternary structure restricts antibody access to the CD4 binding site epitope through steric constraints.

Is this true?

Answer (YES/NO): NO